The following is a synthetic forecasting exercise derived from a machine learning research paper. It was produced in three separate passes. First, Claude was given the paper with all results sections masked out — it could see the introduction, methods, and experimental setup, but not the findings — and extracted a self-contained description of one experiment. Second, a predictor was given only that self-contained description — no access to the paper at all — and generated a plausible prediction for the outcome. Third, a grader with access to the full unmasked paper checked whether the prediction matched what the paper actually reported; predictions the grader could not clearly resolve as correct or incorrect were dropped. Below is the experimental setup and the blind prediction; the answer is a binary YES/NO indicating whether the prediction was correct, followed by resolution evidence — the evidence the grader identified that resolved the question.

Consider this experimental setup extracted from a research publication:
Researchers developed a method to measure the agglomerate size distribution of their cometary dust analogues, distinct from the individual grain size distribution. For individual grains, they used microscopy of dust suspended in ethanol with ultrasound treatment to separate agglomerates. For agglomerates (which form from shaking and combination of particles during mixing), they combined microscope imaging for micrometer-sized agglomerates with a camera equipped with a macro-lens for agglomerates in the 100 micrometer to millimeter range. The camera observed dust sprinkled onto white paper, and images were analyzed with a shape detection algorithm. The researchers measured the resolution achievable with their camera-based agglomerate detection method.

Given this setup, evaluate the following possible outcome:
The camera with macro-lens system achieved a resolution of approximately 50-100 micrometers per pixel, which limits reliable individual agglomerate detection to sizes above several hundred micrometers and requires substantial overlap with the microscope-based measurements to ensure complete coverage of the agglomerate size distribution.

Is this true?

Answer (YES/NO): NO